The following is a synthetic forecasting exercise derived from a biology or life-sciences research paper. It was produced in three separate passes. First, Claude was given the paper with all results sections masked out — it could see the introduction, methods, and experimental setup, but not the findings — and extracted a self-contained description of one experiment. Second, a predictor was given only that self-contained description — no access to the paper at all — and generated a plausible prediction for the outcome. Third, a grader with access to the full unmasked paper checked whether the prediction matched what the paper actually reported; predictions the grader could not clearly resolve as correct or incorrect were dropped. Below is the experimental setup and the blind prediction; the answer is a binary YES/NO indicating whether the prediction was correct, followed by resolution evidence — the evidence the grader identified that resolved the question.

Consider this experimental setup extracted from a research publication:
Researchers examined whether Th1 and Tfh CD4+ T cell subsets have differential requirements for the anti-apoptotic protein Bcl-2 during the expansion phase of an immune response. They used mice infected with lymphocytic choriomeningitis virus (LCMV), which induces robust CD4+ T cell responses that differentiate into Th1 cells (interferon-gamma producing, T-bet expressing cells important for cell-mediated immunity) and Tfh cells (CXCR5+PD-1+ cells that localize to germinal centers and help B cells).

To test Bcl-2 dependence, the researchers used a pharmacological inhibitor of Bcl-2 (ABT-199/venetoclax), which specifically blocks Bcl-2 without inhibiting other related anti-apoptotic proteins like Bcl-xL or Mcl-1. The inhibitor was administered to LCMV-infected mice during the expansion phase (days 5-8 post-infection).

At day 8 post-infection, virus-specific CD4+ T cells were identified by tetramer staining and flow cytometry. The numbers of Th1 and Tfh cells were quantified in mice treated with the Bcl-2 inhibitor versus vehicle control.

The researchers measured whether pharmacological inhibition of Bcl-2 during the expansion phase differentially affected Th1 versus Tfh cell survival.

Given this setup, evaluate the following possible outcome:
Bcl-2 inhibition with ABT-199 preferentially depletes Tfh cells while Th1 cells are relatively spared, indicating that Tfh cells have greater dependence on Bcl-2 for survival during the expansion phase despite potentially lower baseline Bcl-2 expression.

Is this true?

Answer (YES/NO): NO